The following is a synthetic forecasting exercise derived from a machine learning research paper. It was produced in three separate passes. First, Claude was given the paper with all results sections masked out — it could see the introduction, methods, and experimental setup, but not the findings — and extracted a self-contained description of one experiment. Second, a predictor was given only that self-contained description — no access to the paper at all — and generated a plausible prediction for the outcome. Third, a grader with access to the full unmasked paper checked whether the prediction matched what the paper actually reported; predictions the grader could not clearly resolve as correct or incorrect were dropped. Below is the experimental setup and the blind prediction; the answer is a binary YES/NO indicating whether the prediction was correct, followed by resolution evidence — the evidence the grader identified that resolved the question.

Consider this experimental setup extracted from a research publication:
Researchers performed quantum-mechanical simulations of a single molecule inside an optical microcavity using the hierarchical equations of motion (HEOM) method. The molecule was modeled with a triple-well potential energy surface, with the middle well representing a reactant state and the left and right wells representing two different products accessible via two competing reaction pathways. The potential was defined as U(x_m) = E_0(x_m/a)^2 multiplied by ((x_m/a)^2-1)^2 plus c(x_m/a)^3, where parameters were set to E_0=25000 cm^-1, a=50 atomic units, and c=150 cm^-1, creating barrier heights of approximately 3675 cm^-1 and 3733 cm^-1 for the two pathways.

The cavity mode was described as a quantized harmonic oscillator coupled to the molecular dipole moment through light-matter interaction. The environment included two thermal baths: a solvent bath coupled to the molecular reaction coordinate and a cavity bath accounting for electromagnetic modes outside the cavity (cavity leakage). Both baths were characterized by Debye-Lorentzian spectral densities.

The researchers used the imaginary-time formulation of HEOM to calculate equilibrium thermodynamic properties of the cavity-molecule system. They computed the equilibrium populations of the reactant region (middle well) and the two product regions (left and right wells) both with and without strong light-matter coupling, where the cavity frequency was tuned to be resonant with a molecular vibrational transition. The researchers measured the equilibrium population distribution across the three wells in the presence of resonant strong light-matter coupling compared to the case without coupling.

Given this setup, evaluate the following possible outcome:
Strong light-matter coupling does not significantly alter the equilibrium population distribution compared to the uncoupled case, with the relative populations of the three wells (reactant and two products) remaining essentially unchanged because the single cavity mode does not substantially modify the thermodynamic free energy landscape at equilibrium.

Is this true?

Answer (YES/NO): YES